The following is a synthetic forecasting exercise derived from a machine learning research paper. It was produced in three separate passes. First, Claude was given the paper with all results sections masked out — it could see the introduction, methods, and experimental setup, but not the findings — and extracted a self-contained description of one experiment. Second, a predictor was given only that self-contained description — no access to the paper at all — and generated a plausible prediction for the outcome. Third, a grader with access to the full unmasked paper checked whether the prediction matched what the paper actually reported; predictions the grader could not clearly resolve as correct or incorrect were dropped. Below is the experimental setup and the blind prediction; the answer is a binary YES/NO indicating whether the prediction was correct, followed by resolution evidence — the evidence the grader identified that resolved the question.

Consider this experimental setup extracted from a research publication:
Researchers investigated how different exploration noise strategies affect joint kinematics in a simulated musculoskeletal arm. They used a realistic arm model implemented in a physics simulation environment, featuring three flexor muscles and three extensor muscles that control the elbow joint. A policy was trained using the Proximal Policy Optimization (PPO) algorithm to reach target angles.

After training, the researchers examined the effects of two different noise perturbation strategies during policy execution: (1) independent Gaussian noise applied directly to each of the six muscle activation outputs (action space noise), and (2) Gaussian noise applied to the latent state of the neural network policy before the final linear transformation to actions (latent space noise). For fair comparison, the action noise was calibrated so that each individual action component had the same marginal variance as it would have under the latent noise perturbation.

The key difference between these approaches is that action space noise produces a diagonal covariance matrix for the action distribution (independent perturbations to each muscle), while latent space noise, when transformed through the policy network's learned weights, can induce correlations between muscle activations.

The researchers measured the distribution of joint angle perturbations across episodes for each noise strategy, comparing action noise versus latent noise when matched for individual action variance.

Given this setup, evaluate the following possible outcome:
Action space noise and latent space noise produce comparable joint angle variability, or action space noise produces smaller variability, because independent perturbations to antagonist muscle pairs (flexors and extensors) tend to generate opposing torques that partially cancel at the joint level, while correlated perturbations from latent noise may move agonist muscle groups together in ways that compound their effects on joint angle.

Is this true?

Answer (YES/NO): YES